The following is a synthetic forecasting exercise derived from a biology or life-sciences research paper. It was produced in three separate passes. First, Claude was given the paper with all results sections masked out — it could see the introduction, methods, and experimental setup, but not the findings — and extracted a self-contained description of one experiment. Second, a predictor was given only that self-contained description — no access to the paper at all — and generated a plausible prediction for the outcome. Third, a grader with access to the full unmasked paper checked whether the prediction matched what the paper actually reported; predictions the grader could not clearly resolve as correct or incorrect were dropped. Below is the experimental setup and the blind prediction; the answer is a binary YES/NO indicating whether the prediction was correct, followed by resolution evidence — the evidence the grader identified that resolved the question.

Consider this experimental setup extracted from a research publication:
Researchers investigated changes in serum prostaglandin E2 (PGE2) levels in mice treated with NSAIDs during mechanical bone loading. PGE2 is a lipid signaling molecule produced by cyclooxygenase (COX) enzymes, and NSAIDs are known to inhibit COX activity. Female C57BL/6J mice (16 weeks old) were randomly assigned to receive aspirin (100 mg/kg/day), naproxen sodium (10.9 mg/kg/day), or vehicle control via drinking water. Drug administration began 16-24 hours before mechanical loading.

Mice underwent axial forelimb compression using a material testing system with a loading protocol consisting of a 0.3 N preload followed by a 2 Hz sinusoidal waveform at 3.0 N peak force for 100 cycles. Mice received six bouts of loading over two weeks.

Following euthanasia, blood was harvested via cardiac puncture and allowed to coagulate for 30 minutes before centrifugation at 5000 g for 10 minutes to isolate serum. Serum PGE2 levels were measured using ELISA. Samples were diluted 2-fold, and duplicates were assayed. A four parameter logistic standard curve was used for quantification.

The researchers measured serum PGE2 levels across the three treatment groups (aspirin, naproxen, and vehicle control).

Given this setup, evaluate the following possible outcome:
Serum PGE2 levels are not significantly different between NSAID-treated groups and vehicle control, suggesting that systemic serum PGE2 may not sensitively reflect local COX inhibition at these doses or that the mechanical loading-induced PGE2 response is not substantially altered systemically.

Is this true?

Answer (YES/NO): NO